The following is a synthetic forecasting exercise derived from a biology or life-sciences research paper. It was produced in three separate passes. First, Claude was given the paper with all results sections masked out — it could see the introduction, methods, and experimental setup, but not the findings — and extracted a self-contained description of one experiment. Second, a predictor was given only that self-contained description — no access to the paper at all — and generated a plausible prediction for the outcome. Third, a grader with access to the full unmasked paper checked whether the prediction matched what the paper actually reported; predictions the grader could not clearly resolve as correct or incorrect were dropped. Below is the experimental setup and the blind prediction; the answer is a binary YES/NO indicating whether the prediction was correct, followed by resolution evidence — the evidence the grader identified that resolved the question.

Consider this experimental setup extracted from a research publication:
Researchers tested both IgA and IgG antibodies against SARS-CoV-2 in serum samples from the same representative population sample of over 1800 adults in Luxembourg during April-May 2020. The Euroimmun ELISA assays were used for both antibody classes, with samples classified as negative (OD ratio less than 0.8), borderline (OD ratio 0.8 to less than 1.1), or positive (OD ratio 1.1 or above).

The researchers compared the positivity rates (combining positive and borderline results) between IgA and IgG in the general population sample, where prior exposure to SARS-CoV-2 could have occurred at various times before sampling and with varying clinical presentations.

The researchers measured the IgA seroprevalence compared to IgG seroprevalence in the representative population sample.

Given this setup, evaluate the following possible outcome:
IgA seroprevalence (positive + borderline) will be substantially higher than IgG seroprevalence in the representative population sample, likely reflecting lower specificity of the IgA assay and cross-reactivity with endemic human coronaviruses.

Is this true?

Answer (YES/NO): YES